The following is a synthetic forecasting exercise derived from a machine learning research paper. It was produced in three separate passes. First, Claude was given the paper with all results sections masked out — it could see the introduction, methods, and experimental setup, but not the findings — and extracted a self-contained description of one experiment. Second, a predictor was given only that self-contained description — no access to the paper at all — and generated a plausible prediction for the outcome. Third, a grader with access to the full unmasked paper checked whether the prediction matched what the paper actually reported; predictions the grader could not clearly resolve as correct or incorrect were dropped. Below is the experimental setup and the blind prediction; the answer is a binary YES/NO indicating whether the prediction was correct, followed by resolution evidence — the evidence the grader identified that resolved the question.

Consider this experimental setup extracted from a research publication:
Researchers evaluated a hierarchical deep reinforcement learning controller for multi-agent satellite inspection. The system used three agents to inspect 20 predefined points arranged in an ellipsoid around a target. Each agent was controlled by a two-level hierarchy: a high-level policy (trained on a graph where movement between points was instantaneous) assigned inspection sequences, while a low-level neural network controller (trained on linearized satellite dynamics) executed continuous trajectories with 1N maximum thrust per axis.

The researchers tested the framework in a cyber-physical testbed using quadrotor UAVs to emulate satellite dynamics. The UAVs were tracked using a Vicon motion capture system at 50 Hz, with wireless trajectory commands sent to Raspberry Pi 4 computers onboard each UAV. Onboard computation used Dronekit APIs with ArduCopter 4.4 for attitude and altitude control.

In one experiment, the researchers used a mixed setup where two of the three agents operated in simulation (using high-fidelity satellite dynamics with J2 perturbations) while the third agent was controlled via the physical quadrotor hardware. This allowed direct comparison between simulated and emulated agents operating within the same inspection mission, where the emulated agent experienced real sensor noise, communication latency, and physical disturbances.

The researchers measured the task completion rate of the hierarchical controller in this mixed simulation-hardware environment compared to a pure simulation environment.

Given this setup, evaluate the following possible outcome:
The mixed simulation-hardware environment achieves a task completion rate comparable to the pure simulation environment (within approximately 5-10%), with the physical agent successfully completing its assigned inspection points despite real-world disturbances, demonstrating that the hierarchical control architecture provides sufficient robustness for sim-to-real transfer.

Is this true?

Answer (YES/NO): YES